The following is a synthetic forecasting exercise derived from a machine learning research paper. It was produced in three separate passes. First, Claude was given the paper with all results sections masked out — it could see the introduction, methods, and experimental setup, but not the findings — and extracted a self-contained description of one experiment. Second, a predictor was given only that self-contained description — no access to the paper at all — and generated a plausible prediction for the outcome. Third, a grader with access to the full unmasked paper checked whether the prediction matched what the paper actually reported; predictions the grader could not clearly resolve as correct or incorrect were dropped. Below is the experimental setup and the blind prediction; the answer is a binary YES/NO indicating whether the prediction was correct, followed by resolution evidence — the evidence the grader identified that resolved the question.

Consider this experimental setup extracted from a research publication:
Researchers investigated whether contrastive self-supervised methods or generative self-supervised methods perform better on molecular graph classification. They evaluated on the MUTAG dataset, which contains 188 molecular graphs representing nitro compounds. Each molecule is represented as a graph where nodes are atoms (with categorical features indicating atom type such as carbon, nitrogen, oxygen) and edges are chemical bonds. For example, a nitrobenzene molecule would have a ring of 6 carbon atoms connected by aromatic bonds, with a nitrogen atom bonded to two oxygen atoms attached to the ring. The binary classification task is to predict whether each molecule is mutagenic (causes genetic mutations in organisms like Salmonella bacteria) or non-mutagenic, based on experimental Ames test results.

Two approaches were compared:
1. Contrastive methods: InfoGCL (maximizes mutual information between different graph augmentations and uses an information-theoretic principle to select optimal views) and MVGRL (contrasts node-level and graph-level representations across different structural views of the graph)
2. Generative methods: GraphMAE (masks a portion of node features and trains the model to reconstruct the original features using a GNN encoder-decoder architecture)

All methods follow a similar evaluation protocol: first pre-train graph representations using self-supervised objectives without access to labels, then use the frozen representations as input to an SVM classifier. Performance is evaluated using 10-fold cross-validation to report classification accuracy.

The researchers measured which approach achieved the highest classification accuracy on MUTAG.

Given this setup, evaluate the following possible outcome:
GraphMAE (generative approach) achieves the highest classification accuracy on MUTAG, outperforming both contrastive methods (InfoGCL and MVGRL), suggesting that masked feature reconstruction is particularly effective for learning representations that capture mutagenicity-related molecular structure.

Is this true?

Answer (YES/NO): NO